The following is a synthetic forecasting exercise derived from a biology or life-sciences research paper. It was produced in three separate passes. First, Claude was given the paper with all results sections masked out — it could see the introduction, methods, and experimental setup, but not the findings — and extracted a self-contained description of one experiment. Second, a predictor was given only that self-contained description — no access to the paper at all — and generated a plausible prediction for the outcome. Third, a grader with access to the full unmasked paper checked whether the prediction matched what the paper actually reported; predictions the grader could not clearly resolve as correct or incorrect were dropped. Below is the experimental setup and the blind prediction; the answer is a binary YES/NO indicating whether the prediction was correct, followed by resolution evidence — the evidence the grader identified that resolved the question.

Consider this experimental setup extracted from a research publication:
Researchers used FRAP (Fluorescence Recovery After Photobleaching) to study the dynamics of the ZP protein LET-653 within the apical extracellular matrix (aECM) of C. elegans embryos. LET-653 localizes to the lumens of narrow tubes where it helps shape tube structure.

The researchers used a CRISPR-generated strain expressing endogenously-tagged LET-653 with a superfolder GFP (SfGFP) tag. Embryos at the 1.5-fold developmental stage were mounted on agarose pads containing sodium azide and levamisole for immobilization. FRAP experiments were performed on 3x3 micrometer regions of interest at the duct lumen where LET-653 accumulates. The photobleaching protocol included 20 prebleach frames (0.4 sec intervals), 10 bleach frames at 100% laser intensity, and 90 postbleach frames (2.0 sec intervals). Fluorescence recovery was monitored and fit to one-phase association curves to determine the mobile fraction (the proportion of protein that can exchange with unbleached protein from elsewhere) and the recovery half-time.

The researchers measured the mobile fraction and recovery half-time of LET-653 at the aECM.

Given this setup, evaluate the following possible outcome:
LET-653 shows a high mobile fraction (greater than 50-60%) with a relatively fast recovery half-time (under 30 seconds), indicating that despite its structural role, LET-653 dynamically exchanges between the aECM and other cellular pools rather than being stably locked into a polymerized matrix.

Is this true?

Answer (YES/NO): NO